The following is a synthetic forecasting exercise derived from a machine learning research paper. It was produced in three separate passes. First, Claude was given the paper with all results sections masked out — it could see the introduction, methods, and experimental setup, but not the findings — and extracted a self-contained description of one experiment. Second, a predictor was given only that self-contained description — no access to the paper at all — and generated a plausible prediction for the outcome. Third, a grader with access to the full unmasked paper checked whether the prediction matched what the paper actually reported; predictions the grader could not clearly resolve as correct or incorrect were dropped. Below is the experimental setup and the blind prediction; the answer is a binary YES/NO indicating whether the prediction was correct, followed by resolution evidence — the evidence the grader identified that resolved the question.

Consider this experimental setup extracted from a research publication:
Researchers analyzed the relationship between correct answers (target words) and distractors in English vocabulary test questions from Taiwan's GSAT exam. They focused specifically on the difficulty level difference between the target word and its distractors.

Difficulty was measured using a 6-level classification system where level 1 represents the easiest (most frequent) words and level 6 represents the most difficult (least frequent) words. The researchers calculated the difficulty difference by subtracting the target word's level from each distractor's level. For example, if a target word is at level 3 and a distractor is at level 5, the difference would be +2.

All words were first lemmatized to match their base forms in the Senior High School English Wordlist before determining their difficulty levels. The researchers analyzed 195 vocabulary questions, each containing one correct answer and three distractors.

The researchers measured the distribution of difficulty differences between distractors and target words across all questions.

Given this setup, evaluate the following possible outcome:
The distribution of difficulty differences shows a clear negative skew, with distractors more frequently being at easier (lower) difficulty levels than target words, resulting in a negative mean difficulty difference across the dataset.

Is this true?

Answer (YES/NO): NO